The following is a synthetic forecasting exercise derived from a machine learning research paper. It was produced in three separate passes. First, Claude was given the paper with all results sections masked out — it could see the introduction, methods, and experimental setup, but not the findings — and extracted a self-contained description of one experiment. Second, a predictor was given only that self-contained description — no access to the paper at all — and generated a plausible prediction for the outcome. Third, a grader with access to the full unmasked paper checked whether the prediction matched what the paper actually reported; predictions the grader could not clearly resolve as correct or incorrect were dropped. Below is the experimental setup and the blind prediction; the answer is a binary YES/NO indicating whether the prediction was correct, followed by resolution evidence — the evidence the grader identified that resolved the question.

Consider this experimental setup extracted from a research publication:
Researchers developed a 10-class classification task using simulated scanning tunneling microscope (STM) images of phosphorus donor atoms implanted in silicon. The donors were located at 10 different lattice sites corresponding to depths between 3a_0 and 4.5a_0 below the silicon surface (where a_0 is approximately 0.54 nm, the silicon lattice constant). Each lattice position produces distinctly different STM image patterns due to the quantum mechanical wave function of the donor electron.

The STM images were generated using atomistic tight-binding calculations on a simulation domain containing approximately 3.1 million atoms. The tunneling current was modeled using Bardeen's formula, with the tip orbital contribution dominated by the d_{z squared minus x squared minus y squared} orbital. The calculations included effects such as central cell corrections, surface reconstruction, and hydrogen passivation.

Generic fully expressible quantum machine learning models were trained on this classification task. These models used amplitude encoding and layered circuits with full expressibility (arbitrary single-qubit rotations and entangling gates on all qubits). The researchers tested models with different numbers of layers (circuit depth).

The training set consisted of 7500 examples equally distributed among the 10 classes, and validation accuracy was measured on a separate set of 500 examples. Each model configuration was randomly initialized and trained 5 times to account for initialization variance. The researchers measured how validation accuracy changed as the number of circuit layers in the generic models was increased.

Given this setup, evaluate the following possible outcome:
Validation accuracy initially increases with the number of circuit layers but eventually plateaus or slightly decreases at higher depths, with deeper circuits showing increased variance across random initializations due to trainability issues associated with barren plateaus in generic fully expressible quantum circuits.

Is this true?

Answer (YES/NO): NO